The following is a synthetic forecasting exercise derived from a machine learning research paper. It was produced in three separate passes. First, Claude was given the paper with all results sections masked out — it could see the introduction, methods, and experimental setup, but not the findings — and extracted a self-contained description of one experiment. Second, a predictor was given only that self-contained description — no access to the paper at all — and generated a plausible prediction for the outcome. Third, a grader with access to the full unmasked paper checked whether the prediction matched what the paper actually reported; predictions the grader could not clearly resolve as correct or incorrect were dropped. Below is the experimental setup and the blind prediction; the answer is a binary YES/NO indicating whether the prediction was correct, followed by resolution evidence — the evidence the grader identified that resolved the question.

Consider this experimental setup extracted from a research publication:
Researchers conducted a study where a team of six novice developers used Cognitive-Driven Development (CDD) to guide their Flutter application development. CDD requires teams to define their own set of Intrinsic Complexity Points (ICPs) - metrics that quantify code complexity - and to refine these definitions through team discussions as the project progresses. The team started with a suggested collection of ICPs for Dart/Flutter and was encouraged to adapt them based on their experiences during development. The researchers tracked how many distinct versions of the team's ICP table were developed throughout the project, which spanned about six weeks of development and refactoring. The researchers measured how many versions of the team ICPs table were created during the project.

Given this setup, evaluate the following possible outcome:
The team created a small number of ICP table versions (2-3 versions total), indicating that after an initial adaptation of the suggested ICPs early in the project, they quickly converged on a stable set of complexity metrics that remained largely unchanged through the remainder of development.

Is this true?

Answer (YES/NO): NO